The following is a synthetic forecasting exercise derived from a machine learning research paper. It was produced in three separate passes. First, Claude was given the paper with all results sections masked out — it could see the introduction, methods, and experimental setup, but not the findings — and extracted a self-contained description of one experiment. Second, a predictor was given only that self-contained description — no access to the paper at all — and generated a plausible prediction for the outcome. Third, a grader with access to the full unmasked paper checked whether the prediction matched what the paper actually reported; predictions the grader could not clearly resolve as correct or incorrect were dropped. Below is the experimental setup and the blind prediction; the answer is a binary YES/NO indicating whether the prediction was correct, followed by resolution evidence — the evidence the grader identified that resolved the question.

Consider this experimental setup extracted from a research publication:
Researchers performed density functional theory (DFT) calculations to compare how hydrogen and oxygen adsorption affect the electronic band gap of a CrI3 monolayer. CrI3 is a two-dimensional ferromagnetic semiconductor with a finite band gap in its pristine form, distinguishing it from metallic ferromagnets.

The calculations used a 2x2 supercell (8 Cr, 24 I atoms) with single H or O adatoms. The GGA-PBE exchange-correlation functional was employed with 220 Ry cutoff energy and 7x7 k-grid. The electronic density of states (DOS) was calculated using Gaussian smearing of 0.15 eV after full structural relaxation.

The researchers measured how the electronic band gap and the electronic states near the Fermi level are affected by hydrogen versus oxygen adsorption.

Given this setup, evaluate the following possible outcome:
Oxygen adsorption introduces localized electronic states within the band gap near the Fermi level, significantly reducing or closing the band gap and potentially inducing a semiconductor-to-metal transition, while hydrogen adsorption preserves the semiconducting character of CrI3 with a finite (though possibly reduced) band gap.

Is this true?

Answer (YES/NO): NO